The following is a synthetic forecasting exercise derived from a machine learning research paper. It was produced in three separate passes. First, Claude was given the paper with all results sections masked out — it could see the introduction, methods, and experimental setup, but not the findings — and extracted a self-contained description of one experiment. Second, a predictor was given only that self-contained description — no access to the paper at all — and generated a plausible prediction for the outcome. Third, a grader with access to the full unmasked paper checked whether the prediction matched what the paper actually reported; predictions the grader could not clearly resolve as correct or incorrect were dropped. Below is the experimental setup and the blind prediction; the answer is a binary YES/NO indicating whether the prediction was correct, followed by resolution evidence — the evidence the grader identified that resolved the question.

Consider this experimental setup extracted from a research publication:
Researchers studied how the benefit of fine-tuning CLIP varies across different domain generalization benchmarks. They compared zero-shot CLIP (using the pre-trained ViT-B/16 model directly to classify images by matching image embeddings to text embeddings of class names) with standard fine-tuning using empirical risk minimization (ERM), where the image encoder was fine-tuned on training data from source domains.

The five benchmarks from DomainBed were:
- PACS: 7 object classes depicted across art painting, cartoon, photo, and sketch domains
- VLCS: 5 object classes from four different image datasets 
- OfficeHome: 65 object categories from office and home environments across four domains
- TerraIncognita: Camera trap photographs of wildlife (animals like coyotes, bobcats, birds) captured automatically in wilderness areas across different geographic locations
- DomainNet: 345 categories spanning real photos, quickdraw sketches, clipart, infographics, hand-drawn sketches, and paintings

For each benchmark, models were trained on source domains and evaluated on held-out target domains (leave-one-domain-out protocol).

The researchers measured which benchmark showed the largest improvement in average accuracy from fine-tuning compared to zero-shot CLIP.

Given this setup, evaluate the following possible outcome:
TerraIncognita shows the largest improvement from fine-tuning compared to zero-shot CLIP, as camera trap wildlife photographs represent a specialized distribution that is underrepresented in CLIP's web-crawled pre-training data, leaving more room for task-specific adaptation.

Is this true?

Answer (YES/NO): YES